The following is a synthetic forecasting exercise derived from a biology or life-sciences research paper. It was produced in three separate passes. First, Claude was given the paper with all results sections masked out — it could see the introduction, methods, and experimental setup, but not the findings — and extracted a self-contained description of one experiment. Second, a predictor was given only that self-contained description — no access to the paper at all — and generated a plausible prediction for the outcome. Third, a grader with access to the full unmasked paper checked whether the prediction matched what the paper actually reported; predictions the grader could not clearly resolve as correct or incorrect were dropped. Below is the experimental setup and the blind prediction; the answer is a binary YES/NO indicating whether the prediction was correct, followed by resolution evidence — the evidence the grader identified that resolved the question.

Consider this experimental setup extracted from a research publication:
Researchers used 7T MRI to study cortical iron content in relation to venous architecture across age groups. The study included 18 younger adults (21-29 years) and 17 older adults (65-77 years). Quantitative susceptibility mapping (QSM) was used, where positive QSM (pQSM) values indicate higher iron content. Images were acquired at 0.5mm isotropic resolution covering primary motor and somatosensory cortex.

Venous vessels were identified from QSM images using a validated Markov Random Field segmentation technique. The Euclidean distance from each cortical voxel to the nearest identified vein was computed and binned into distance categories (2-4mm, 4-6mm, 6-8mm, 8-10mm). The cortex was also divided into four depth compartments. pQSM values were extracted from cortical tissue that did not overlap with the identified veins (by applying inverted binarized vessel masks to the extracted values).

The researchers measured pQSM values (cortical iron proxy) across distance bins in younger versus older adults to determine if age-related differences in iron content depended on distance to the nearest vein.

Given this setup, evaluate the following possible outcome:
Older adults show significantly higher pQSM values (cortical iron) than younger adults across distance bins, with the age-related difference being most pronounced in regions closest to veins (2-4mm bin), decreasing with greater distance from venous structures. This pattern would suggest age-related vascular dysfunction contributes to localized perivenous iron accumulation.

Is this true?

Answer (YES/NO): NO